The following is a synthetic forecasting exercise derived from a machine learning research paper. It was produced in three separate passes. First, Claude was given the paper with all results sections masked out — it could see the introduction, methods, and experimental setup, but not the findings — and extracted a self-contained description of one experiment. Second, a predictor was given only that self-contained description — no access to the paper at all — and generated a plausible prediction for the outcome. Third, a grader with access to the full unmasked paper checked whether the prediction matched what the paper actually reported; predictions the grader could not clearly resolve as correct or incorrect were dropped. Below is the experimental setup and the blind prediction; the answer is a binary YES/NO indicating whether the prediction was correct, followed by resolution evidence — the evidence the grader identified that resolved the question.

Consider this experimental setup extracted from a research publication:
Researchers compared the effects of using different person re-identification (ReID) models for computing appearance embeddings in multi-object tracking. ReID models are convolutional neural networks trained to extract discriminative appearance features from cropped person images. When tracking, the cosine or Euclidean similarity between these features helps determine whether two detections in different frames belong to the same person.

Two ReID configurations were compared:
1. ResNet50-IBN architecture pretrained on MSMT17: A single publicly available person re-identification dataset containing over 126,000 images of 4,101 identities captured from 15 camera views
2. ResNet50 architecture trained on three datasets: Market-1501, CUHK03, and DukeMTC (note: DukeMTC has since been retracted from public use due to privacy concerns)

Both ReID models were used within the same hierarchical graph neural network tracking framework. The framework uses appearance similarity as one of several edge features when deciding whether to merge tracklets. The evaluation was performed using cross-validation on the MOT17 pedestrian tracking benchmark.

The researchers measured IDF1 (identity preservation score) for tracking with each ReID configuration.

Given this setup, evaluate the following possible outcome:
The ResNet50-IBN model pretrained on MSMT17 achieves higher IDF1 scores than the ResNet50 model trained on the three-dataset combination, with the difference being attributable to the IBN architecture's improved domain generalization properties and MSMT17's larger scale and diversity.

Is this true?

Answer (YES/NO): NO